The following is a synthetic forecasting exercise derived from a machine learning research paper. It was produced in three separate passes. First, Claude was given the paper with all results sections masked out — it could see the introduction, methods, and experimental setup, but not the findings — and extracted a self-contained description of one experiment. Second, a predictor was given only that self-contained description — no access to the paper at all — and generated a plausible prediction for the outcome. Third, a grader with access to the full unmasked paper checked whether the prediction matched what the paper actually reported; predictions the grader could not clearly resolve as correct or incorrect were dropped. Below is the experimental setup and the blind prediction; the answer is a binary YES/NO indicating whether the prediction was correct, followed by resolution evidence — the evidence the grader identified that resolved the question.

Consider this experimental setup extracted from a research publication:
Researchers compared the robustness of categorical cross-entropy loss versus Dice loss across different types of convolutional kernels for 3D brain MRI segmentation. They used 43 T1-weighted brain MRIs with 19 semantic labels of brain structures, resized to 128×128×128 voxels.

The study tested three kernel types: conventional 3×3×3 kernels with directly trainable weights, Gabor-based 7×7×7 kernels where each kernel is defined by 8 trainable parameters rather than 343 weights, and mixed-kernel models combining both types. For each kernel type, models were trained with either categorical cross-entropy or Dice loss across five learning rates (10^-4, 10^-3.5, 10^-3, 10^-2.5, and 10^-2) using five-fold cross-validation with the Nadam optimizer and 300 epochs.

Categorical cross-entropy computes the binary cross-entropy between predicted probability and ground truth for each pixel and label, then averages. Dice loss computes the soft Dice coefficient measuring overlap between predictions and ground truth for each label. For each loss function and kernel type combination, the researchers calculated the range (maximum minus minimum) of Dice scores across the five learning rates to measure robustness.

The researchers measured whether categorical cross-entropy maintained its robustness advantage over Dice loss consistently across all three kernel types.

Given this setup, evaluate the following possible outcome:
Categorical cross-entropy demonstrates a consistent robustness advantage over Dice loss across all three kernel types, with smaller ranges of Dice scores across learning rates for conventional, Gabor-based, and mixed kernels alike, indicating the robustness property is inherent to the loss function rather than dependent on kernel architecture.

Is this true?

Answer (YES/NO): YES